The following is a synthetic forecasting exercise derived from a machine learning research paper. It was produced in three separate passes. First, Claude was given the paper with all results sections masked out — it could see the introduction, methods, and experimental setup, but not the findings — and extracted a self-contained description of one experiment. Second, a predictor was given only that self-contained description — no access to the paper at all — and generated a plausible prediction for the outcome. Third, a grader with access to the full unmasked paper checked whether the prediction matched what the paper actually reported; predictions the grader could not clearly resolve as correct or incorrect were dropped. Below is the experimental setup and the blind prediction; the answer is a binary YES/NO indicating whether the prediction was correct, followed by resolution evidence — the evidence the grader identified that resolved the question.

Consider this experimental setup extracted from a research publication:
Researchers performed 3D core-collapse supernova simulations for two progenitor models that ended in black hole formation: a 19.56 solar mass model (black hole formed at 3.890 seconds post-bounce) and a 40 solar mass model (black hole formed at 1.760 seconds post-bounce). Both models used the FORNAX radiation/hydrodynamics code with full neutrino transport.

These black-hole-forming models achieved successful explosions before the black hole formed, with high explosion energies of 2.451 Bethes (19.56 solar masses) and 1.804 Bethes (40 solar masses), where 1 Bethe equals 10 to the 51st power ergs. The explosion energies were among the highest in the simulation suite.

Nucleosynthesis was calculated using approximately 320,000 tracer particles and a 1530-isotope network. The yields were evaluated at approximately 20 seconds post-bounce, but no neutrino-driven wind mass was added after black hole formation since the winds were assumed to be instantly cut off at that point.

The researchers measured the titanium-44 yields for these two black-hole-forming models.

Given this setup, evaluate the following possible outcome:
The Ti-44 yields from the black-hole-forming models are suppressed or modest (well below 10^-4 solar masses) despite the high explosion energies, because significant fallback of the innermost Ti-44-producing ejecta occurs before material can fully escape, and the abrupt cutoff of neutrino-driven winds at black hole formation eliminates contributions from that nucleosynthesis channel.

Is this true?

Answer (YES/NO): NO